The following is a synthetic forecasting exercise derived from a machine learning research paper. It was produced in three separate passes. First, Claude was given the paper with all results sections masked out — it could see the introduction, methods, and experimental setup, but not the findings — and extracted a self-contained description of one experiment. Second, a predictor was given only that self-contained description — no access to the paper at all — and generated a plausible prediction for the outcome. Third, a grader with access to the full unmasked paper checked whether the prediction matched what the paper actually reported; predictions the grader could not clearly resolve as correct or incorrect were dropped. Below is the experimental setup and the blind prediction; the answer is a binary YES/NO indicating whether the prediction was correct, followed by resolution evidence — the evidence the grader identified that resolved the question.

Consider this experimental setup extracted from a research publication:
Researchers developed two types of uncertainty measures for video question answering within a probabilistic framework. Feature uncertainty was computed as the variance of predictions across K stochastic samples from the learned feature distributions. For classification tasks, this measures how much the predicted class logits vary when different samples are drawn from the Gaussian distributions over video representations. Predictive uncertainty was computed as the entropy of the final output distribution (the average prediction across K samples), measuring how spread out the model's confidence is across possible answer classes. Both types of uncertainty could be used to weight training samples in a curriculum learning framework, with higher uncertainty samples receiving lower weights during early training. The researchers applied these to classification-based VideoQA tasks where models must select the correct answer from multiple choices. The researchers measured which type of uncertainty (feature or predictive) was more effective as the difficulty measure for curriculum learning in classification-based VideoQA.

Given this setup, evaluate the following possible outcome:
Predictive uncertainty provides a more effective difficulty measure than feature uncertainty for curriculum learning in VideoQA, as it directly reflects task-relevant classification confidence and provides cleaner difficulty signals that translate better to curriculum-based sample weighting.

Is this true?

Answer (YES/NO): NO